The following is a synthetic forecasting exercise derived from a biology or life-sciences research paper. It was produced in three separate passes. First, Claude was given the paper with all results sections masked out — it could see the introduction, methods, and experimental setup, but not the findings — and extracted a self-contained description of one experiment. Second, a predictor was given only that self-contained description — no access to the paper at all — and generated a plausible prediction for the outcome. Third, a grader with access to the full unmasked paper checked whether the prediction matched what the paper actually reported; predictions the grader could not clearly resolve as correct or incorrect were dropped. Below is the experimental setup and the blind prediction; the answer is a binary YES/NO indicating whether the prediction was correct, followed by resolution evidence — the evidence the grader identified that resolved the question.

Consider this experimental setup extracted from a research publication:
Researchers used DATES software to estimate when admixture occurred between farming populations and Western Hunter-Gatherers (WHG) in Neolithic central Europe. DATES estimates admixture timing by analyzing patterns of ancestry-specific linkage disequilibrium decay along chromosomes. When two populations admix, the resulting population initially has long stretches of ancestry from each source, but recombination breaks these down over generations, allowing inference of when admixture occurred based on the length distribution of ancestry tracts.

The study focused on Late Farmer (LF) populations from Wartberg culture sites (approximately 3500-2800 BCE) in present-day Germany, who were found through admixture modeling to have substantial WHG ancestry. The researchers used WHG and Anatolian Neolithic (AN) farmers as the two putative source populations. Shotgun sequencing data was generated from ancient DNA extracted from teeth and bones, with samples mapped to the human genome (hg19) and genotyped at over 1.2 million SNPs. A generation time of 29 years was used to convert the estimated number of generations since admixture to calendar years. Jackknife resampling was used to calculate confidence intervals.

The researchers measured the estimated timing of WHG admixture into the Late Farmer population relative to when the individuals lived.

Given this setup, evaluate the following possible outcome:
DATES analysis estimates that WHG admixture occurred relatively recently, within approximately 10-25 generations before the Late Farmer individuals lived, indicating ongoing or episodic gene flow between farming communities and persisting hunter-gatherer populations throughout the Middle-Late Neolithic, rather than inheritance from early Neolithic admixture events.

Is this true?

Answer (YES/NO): YES